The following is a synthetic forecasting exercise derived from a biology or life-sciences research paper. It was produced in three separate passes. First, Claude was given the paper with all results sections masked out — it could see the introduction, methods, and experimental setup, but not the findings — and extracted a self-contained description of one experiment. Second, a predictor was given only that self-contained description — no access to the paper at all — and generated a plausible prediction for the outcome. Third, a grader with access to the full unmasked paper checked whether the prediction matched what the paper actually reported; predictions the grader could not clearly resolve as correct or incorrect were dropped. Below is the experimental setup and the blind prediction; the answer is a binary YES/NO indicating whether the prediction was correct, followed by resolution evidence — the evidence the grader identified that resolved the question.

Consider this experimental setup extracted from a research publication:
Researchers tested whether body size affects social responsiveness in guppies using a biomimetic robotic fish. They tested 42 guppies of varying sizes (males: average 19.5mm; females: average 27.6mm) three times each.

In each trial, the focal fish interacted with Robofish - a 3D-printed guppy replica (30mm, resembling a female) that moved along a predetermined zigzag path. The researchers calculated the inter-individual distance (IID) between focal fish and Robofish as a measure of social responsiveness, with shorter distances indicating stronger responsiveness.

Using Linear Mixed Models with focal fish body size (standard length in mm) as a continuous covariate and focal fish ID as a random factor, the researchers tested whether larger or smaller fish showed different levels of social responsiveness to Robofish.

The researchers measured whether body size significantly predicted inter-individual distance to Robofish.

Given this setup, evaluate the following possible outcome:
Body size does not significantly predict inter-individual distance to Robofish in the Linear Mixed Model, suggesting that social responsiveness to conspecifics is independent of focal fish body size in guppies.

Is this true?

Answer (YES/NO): YES